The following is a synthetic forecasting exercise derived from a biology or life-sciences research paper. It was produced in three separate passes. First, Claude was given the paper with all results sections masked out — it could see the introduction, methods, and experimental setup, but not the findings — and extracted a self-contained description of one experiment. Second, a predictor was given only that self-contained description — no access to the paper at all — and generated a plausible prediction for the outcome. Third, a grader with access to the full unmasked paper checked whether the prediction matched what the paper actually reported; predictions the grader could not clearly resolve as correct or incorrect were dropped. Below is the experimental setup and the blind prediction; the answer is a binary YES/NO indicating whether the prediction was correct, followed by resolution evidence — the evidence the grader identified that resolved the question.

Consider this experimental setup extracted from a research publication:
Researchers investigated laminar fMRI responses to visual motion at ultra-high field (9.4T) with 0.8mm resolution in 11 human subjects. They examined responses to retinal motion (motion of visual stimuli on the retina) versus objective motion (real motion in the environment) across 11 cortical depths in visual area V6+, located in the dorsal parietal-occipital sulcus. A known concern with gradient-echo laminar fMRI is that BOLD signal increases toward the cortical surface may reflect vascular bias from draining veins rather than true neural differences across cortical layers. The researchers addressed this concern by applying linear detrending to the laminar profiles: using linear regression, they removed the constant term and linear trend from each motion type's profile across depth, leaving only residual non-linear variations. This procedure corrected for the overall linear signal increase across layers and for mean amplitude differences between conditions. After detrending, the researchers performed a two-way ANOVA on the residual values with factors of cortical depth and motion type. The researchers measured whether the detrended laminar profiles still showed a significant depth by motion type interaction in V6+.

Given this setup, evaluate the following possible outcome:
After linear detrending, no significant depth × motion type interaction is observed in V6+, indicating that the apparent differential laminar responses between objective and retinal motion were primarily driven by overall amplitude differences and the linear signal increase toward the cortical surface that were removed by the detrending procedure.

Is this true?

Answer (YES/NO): NO